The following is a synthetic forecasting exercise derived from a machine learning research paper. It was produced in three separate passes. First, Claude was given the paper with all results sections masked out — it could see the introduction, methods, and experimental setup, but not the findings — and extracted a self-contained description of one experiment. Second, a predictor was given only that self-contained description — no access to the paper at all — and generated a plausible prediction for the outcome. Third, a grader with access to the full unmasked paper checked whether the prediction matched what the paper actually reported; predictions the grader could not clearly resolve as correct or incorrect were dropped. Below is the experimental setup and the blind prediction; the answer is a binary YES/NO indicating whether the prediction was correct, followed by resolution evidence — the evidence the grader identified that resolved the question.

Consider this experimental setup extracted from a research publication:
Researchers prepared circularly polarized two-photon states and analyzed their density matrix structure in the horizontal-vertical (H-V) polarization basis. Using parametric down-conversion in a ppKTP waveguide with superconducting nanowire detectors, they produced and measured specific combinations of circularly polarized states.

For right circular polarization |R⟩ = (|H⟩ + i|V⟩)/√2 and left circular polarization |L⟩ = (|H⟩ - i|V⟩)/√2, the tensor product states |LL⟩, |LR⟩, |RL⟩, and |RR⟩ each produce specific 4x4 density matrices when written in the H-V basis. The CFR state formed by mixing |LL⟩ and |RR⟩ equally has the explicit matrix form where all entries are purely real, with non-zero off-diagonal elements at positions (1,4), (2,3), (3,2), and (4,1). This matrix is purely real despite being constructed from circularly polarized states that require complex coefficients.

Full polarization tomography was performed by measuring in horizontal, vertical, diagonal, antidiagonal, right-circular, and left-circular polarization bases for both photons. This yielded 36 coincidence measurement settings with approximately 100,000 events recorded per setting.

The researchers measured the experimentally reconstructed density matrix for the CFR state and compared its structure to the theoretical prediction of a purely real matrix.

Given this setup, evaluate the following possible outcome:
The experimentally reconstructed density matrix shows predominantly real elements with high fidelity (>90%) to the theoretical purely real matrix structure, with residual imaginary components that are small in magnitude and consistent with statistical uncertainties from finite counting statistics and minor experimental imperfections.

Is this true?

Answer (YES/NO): YES